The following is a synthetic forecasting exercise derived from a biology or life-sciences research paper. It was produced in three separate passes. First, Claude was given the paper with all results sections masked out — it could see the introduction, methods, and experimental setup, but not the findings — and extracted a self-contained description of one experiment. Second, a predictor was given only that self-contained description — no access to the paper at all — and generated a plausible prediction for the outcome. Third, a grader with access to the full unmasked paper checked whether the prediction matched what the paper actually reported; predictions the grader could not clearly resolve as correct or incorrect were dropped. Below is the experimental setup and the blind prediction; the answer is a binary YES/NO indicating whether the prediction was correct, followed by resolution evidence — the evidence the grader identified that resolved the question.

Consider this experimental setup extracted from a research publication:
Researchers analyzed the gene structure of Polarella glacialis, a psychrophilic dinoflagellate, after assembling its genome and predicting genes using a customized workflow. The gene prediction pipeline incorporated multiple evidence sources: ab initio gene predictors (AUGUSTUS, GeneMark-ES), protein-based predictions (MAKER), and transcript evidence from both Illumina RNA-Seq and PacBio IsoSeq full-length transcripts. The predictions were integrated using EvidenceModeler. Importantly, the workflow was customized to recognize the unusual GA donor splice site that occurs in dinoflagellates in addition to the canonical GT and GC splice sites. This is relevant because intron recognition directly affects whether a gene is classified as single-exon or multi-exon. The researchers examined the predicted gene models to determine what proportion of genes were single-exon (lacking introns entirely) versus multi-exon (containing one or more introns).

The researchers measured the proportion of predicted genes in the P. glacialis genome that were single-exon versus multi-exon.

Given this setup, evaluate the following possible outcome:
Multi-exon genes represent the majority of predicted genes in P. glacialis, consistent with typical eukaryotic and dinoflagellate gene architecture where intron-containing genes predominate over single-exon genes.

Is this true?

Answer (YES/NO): YES